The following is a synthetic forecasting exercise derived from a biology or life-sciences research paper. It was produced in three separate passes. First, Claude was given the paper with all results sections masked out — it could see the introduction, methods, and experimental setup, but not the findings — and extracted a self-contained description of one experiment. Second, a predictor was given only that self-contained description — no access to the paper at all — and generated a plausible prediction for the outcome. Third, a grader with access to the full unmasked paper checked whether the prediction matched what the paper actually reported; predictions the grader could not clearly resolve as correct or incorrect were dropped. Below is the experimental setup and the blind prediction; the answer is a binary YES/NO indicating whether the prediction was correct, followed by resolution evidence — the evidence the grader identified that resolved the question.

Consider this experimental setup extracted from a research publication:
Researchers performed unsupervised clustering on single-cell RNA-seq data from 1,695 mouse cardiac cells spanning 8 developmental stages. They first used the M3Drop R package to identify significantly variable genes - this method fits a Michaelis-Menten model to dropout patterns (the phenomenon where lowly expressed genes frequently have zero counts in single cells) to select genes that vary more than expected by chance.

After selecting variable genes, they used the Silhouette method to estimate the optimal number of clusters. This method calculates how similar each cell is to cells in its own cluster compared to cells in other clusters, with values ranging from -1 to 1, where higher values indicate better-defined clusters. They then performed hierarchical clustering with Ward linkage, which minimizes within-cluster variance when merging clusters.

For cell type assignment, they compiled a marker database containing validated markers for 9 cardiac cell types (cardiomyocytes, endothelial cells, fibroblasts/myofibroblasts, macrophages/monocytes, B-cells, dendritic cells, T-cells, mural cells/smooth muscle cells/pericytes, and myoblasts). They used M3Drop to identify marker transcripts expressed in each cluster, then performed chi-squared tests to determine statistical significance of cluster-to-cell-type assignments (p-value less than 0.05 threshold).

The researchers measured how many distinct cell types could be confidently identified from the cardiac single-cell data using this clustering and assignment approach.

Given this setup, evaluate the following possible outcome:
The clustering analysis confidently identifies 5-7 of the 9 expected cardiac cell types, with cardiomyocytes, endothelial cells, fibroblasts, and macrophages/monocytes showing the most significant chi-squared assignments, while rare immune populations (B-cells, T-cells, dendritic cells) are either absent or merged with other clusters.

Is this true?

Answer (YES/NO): NO